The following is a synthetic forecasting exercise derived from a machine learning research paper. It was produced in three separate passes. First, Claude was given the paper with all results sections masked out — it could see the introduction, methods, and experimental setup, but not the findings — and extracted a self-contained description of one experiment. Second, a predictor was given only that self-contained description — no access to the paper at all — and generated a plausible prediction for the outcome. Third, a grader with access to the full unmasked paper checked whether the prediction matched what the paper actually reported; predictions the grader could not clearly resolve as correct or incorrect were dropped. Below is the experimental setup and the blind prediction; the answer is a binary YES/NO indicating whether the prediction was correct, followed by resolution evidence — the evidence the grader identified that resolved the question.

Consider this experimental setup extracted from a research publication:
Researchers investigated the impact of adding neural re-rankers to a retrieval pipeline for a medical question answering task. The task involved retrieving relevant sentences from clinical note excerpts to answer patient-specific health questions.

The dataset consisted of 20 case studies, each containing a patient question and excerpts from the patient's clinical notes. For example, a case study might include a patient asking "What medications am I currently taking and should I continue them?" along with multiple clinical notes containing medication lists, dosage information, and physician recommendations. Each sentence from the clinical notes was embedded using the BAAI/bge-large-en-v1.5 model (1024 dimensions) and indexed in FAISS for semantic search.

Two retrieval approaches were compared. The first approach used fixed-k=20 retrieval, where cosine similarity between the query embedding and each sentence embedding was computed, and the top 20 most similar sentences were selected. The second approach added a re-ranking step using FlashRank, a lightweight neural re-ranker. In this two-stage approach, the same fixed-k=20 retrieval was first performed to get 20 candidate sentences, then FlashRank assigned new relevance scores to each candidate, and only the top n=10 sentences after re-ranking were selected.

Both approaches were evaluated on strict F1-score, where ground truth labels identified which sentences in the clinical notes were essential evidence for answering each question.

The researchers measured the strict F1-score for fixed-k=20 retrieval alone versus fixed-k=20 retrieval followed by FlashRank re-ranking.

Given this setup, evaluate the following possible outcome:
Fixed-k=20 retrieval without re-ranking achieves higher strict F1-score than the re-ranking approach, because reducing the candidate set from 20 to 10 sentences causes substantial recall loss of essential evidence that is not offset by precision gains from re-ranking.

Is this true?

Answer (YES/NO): YES